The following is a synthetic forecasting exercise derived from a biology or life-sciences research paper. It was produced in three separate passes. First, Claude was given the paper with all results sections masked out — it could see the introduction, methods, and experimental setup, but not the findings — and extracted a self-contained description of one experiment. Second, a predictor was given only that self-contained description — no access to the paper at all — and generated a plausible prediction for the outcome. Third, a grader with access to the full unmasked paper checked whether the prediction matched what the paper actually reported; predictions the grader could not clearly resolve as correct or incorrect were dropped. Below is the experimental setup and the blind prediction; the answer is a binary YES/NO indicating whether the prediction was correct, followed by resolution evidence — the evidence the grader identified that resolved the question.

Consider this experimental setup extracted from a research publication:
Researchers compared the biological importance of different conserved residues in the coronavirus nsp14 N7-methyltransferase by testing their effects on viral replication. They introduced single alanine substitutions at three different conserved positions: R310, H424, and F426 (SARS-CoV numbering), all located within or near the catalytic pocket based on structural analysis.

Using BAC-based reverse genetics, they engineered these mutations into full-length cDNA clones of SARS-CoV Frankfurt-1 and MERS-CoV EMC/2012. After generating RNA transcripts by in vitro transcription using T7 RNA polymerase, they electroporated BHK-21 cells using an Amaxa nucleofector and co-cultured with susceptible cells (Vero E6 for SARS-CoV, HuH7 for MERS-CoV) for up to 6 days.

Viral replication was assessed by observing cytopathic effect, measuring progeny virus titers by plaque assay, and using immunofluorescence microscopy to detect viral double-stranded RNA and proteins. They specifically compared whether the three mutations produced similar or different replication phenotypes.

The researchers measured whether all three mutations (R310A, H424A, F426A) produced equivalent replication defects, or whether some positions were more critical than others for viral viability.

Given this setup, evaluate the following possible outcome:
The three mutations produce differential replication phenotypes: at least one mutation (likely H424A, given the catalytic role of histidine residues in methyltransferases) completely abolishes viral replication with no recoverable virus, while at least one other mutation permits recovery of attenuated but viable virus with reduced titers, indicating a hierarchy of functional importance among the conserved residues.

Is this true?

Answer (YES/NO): NO